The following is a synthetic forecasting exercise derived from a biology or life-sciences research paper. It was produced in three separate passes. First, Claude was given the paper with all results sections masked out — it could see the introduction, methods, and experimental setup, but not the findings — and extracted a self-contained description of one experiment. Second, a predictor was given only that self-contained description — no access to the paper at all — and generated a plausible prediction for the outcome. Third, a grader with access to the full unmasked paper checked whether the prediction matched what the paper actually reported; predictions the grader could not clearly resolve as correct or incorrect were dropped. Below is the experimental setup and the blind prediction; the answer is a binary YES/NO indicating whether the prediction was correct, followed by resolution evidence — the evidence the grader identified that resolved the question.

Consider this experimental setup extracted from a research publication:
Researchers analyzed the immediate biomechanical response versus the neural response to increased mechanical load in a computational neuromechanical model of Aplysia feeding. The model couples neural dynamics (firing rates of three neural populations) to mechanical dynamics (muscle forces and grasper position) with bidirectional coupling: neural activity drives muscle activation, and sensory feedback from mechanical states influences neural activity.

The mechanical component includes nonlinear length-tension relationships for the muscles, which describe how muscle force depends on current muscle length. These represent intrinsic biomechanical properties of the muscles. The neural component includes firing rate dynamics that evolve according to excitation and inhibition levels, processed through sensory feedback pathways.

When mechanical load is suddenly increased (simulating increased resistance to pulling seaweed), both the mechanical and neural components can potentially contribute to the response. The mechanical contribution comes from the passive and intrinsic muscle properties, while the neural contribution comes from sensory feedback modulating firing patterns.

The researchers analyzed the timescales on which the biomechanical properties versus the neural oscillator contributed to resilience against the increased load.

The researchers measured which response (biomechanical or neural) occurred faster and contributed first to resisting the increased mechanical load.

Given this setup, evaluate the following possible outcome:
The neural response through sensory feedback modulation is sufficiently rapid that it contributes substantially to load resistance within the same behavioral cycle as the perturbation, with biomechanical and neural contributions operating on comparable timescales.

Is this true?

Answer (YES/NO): NO